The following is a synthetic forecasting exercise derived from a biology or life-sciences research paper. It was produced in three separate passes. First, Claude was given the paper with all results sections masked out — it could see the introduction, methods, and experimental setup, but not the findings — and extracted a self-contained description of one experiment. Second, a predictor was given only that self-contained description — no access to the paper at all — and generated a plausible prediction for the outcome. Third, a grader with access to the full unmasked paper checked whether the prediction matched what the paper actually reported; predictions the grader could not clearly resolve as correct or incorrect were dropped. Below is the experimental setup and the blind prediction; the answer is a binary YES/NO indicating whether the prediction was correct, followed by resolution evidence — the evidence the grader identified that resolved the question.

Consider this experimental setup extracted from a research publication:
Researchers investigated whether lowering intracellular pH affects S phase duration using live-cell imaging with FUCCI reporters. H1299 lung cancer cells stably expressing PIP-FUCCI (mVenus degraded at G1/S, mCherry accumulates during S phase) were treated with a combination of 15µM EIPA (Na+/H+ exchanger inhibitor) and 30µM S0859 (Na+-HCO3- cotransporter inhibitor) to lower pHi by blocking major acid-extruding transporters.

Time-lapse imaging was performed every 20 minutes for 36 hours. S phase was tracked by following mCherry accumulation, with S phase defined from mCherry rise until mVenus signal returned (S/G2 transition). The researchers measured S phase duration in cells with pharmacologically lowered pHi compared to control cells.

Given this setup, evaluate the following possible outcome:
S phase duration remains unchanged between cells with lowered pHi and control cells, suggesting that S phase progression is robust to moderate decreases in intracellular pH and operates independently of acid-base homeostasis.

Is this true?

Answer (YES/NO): NO